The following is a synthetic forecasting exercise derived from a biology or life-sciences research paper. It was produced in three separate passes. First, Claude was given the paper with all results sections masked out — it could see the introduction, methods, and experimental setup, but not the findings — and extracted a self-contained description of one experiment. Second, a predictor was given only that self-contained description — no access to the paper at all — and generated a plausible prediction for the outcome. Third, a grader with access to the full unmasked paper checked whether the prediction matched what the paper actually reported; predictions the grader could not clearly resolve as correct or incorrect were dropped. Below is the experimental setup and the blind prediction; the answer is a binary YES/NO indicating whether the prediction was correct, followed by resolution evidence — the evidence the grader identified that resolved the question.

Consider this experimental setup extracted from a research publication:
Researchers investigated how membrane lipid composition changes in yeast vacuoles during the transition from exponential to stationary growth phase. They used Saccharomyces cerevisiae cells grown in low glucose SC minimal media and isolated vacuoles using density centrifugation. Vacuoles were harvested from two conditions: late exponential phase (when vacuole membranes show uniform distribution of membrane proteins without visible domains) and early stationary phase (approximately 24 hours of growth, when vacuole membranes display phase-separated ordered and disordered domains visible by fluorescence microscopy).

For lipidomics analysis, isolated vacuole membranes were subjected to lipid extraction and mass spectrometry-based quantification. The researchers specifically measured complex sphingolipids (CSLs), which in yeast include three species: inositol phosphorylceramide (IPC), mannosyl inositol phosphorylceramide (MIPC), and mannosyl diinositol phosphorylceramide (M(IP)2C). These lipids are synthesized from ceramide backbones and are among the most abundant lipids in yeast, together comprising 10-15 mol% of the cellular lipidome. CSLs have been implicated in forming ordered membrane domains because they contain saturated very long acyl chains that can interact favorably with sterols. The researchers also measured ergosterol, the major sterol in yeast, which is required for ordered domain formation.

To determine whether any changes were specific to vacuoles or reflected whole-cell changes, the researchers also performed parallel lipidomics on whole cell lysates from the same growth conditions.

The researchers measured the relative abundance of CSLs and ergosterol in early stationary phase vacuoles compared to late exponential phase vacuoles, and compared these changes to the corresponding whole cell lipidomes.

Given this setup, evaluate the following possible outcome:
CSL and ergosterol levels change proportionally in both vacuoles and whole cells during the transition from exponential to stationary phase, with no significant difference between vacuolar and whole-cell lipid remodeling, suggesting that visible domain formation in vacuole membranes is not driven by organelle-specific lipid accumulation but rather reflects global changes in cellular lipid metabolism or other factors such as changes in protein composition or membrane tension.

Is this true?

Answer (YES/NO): NO